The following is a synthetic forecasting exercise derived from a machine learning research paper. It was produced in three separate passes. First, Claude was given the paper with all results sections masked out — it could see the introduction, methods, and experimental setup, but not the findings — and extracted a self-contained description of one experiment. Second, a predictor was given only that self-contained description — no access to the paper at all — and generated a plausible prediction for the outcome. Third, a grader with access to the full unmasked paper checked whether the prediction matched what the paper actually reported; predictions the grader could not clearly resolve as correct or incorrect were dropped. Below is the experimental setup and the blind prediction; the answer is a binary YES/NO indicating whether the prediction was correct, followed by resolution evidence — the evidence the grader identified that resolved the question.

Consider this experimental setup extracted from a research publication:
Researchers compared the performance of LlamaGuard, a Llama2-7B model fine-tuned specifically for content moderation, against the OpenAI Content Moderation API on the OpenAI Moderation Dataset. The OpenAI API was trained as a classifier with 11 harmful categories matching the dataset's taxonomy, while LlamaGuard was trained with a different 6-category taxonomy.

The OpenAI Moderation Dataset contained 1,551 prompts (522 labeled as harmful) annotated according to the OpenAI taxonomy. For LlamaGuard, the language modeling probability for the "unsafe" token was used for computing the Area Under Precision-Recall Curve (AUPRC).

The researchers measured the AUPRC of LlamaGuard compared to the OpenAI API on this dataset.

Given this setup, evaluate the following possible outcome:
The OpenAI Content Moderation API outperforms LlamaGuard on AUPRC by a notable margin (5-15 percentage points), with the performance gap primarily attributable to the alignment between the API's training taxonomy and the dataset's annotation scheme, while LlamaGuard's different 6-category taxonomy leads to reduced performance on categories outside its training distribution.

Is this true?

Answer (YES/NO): NO